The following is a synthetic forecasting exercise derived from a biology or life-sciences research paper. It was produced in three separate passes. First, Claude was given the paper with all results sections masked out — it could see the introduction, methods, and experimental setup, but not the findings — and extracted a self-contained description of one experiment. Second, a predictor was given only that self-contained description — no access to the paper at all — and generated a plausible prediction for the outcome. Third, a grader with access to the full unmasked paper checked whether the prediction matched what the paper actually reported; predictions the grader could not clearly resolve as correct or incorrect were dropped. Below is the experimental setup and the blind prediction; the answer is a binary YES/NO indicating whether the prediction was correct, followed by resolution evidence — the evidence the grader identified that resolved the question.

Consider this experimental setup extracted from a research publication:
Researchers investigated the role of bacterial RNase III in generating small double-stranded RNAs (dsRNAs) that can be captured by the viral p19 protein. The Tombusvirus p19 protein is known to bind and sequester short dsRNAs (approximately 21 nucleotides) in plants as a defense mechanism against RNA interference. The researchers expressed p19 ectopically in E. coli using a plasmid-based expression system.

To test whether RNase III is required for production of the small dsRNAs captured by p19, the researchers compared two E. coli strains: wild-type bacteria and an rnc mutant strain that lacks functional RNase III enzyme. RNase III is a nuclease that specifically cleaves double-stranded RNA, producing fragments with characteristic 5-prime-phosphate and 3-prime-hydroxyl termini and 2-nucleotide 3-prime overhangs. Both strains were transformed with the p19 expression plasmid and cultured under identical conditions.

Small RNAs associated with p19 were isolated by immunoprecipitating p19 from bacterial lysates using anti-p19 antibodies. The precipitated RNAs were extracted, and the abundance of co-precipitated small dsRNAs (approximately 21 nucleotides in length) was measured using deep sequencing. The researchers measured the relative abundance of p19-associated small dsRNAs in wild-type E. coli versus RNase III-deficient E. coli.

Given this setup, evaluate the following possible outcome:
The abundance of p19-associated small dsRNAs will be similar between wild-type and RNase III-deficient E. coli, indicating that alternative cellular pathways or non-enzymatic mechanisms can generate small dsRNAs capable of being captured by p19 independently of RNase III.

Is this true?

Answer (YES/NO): NO